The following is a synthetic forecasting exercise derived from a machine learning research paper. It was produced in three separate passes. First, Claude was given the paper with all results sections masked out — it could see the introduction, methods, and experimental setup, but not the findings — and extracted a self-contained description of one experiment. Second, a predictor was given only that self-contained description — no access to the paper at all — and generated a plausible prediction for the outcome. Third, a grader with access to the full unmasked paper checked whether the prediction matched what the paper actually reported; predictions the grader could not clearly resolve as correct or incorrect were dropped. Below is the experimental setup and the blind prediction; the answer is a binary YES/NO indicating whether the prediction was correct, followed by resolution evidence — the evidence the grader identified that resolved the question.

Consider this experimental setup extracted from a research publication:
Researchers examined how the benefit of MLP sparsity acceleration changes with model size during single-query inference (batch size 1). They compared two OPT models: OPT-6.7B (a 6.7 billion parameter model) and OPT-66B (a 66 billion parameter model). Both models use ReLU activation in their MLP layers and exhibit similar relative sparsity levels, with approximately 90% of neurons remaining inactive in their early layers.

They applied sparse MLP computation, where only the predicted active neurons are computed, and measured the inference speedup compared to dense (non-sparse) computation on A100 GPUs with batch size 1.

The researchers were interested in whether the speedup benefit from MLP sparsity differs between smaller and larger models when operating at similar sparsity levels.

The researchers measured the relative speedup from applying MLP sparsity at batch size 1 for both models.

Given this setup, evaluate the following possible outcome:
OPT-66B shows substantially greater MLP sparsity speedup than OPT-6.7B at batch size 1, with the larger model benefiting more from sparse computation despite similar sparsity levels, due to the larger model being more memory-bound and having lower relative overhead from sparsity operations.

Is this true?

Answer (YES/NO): YES